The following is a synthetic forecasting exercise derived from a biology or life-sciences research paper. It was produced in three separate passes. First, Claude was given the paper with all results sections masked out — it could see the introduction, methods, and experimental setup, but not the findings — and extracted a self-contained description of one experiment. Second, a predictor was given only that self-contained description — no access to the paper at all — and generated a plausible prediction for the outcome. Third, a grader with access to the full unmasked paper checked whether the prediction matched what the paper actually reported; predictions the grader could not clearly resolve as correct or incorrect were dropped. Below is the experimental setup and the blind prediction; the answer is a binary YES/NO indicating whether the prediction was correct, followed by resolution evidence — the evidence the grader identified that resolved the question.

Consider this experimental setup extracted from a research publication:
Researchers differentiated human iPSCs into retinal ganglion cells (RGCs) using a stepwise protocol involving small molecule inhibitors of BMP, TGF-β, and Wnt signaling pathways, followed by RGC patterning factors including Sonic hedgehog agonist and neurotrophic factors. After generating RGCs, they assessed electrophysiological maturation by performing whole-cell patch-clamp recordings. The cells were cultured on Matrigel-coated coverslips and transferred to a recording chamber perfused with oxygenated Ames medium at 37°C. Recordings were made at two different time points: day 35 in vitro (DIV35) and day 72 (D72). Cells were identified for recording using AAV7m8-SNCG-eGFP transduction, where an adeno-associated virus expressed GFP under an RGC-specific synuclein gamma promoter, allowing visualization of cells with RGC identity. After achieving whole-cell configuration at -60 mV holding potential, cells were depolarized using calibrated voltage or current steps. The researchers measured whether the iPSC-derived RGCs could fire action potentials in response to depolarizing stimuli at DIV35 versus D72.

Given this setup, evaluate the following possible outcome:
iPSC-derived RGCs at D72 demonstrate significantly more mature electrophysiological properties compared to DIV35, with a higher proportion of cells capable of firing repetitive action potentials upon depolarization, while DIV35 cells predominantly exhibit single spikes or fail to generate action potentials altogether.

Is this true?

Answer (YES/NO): NO